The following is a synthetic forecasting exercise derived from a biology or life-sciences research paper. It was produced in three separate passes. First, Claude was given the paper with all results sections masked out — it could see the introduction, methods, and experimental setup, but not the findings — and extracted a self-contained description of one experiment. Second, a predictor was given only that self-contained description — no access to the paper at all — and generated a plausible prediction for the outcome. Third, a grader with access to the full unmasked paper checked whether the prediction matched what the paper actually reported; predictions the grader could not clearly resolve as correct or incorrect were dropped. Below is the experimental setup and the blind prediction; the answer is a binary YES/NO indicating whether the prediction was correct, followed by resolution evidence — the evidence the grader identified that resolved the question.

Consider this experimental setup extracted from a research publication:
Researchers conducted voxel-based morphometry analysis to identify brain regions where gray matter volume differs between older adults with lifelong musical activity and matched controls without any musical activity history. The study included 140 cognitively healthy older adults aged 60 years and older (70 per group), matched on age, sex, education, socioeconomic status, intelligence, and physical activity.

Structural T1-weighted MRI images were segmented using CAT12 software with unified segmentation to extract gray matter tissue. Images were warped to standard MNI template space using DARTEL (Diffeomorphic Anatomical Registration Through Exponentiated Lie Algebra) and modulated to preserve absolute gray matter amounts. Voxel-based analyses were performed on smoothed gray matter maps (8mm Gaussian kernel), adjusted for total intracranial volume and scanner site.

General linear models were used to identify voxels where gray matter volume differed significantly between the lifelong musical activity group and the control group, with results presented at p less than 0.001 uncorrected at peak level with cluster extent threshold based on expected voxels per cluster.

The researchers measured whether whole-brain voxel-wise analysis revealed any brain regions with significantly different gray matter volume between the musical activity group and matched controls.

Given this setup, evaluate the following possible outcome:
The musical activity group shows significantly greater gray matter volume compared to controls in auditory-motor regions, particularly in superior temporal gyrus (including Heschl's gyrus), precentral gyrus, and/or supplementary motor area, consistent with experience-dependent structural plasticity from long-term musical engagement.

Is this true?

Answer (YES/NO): NO